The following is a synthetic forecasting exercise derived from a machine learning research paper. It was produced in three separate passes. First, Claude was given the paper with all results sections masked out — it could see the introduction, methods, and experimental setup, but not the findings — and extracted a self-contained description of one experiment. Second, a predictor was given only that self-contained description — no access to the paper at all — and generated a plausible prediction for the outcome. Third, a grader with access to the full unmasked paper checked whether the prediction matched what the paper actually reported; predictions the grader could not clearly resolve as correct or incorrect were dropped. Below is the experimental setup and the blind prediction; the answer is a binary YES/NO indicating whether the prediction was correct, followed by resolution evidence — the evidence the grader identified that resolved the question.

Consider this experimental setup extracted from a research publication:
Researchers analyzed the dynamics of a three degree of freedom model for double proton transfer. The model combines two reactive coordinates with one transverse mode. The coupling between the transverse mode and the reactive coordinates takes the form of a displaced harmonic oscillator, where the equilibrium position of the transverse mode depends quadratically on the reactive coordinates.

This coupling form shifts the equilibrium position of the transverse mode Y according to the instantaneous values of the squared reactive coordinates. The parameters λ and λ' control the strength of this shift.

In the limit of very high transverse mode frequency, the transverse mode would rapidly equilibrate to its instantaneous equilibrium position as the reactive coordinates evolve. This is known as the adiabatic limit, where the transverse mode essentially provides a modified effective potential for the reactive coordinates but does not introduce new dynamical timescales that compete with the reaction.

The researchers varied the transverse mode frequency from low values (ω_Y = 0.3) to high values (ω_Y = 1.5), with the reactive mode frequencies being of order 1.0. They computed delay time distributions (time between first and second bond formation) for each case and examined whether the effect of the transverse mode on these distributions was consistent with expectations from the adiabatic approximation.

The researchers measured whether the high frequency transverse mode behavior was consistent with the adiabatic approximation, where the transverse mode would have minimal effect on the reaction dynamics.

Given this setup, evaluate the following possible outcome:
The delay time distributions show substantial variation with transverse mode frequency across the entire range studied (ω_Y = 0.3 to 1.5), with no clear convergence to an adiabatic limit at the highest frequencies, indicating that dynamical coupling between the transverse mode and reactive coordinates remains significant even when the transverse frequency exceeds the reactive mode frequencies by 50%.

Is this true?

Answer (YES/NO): NO